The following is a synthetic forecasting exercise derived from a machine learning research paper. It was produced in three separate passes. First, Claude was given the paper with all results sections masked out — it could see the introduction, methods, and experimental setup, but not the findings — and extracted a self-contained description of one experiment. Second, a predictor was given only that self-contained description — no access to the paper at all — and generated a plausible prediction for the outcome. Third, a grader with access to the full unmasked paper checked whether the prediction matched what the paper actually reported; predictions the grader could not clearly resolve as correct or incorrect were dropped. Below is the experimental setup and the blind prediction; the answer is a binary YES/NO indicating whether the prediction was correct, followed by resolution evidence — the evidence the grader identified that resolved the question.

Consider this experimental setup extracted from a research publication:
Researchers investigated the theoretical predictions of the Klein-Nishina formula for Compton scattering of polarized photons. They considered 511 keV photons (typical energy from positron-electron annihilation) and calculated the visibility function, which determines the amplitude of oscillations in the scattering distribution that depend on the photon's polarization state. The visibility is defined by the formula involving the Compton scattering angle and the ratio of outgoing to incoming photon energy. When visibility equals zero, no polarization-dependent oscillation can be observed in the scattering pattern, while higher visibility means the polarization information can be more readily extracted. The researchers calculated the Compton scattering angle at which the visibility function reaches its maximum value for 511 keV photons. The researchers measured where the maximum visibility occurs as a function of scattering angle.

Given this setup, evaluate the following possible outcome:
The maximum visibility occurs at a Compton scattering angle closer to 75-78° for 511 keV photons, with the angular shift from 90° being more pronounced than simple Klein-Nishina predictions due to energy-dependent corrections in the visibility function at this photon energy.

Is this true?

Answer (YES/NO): NO